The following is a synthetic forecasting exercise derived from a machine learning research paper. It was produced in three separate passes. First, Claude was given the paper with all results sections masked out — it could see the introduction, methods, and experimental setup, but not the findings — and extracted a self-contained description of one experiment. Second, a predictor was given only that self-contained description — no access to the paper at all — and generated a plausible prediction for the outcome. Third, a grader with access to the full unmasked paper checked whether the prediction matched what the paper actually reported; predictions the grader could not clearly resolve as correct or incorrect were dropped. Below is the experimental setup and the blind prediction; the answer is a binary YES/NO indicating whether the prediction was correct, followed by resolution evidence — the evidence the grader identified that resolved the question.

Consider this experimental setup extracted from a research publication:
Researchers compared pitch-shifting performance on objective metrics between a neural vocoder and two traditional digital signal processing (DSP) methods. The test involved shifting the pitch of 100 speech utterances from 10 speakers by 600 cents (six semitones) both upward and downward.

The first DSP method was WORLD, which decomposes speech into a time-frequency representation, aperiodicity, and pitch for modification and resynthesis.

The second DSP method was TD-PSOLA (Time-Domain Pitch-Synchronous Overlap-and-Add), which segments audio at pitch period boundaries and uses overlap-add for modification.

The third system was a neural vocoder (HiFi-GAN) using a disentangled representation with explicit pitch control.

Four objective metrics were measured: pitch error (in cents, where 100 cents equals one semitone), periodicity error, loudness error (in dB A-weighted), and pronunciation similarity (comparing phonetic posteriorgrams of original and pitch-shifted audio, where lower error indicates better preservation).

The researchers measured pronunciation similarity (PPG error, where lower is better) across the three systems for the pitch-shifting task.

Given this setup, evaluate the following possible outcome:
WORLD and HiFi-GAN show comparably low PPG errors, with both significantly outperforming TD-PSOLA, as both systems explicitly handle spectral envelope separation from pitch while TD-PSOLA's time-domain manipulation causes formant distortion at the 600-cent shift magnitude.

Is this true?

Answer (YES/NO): NO